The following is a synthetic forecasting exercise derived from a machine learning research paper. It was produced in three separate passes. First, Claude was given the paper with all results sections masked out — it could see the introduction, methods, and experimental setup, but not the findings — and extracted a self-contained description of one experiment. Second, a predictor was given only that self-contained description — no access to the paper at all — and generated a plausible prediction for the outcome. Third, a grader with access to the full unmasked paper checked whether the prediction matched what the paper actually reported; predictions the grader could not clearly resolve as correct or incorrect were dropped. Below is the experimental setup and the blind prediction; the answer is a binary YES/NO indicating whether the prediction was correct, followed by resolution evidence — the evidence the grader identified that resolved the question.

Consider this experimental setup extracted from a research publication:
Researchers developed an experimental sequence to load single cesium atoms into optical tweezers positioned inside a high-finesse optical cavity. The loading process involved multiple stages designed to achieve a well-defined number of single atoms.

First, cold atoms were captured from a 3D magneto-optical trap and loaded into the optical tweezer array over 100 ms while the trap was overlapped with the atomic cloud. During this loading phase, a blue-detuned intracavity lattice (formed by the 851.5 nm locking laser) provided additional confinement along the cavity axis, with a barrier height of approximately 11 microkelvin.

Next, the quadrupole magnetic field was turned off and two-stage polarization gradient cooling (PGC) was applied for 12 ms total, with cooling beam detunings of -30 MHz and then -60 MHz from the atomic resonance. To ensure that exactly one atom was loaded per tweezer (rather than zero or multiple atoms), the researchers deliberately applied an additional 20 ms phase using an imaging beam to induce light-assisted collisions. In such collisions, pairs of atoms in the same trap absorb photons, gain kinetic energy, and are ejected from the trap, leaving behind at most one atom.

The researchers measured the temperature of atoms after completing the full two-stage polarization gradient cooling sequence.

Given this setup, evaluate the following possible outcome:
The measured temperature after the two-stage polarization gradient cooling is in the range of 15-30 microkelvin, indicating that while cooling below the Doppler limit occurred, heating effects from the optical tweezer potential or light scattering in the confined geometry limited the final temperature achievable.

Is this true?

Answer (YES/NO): YES